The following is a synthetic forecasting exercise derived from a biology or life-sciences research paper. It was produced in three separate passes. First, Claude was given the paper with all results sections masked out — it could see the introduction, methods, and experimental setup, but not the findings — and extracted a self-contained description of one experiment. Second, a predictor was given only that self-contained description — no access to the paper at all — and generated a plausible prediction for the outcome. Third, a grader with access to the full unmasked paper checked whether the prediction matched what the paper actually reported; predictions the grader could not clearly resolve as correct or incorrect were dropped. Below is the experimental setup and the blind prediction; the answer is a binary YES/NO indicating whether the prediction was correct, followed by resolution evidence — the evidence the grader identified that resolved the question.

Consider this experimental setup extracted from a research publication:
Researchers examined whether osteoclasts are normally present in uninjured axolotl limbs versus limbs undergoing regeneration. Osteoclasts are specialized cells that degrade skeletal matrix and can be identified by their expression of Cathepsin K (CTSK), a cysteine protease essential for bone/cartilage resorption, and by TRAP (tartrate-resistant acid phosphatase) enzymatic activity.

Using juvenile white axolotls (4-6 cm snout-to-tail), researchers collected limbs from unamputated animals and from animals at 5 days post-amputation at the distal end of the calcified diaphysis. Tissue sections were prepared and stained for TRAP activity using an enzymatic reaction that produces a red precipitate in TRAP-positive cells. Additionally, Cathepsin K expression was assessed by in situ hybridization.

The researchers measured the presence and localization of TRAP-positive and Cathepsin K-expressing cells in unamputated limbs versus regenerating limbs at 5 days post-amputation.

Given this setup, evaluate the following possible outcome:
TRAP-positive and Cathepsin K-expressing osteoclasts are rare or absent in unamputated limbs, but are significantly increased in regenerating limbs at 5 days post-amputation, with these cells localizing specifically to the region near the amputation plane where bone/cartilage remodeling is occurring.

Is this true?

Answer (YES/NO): YES